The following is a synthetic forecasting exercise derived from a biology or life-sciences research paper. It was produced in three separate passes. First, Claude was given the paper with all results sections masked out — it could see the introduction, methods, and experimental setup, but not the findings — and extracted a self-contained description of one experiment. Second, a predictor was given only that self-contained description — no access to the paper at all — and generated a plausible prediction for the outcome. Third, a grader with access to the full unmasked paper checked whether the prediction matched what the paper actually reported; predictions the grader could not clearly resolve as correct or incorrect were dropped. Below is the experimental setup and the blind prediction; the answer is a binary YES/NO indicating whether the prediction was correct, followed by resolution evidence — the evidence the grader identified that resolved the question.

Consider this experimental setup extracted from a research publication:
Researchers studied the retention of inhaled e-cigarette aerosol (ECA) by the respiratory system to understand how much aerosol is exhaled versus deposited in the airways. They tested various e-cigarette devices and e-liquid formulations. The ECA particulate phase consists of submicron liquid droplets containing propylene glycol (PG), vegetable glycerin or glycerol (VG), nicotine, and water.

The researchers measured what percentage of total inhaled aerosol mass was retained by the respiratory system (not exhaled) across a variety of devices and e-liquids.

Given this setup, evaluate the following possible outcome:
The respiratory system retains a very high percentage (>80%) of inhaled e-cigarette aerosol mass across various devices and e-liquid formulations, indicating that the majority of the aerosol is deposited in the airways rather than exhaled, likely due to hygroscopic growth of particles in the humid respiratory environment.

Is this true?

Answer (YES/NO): YES